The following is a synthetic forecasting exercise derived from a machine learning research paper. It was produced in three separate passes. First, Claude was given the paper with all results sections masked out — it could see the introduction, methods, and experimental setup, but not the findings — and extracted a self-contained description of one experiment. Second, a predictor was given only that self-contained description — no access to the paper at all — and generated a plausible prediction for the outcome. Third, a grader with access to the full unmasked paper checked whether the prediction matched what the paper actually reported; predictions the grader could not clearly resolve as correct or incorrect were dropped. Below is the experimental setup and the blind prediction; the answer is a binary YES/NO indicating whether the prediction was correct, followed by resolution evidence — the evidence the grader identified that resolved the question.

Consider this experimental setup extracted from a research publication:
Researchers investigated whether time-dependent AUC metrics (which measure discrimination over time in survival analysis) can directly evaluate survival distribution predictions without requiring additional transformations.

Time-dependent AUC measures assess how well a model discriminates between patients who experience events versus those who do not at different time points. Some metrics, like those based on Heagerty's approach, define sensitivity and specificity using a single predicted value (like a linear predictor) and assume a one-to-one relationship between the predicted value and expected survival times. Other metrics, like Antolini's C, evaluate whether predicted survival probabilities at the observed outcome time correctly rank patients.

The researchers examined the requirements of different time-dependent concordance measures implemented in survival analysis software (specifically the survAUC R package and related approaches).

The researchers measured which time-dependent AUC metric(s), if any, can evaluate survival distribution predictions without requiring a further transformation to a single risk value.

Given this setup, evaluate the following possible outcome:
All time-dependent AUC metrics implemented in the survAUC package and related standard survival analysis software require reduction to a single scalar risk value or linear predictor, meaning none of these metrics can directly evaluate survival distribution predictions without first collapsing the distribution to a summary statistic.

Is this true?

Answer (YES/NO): NO